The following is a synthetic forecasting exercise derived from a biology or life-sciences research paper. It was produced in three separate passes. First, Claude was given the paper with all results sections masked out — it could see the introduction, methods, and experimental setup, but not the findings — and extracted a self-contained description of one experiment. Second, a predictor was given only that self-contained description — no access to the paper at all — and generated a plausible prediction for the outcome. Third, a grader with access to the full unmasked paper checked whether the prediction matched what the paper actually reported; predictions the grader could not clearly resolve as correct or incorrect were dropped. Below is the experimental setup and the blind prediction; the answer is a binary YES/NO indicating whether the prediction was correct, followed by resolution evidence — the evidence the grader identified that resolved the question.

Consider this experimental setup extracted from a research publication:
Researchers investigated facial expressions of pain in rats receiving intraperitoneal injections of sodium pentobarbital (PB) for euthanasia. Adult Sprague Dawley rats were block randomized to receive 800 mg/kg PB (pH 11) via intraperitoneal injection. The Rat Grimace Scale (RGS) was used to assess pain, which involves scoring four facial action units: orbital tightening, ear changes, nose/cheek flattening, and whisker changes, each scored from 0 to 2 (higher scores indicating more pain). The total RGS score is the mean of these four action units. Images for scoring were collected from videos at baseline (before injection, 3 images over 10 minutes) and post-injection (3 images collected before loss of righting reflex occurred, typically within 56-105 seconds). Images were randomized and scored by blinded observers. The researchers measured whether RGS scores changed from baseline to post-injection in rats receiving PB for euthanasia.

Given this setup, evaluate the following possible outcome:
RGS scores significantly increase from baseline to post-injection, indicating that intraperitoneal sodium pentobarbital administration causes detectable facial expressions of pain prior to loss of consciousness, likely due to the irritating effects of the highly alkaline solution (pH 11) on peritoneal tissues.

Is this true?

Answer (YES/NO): NO